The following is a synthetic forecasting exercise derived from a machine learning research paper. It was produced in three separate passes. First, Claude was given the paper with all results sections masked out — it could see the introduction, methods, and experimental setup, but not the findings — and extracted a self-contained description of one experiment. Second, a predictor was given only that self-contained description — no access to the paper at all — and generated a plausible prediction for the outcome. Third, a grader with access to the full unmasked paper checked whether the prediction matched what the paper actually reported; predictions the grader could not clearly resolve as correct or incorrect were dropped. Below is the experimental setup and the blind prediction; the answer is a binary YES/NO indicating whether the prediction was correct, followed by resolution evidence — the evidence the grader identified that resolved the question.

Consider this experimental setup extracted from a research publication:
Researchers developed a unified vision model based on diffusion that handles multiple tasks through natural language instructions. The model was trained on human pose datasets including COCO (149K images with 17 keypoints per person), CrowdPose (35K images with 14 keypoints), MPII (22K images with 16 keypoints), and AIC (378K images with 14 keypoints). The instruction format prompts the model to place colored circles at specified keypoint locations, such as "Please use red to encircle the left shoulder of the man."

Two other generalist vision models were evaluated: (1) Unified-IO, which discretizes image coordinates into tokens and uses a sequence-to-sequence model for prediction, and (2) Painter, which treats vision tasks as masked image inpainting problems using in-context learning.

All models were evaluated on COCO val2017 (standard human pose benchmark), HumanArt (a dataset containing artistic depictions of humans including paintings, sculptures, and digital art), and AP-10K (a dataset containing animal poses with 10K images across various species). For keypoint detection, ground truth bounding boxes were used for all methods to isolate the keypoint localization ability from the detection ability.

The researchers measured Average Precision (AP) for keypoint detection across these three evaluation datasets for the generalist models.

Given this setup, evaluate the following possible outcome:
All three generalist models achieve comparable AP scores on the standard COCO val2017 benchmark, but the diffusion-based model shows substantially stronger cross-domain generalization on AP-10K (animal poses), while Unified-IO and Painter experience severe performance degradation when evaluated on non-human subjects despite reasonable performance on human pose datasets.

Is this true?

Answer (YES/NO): NO